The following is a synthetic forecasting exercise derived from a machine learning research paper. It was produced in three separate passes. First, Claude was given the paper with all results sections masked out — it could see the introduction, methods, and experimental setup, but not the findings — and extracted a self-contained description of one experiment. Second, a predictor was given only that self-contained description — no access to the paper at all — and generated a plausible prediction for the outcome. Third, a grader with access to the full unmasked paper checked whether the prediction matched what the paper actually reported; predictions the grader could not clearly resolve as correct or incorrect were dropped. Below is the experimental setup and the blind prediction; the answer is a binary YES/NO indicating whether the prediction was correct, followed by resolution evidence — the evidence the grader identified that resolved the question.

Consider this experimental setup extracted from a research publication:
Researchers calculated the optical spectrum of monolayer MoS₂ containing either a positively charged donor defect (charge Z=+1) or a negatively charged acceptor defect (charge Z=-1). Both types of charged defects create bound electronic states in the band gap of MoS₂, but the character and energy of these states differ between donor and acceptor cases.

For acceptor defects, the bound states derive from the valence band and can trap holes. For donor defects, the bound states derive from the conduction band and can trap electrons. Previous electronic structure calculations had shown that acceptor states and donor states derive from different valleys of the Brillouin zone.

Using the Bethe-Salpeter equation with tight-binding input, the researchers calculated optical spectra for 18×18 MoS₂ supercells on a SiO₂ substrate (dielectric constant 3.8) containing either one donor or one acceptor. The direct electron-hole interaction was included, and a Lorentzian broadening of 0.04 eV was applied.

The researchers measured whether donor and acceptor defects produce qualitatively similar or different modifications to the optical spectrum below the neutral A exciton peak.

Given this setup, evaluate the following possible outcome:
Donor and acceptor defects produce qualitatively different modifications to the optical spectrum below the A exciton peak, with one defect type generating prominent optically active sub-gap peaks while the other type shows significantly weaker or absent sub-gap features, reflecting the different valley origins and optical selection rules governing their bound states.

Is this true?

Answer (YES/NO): NO